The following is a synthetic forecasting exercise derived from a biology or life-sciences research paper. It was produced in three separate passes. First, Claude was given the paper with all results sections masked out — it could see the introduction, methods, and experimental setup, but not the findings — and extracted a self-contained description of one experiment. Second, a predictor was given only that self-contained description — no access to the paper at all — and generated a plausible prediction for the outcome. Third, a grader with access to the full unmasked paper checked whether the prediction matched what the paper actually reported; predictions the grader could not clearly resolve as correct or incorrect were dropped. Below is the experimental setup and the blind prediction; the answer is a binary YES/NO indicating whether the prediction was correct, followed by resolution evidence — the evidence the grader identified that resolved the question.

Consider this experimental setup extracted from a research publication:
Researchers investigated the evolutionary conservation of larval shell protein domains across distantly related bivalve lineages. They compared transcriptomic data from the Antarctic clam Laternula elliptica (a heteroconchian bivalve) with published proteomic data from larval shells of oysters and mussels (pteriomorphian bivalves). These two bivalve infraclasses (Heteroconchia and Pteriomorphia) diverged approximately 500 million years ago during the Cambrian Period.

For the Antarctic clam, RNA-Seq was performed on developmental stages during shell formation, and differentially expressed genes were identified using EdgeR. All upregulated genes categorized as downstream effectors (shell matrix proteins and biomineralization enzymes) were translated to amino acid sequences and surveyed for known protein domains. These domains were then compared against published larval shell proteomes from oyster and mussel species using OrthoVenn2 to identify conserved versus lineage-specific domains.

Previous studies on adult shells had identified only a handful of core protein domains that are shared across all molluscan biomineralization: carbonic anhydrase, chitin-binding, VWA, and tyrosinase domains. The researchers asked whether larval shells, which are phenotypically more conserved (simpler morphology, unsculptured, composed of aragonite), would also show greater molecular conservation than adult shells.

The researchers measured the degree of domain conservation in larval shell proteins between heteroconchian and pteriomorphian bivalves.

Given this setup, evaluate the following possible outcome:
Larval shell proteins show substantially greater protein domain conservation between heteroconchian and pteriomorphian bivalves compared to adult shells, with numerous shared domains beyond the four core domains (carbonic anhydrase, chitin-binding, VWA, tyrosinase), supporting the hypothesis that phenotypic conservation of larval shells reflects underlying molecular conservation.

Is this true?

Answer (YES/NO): NO